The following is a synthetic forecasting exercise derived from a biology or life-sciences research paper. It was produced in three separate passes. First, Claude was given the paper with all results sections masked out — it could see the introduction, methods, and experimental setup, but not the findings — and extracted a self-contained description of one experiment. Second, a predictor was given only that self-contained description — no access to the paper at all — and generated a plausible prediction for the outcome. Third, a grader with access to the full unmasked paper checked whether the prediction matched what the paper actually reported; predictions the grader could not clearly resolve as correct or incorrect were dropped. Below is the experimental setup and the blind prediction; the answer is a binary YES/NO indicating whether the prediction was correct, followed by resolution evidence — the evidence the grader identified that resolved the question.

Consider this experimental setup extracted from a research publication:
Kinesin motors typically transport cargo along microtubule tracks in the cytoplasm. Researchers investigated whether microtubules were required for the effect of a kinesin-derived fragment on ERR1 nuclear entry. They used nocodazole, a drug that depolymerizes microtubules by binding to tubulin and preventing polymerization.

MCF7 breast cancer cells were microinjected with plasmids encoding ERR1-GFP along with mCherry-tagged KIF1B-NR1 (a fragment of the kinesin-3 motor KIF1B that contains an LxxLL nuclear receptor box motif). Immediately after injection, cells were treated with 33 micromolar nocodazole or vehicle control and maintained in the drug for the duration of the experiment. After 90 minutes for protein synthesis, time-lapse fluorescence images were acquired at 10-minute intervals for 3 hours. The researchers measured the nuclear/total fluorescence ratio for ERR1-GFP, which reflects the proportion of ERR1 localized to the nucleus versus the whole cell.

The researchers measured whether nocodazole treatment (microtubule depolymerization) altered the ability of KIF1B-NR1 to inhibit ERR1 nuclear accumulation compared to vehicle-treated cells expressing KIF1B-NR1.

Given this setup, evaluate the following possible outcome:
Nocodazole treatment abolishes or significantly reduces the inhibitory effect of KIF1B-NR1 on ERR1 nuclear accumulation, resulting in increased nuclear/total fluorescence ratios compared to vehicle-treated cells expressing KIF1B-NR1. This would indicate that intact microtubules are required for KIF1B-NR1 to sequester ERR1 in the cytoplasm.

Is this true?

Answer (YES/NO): NO